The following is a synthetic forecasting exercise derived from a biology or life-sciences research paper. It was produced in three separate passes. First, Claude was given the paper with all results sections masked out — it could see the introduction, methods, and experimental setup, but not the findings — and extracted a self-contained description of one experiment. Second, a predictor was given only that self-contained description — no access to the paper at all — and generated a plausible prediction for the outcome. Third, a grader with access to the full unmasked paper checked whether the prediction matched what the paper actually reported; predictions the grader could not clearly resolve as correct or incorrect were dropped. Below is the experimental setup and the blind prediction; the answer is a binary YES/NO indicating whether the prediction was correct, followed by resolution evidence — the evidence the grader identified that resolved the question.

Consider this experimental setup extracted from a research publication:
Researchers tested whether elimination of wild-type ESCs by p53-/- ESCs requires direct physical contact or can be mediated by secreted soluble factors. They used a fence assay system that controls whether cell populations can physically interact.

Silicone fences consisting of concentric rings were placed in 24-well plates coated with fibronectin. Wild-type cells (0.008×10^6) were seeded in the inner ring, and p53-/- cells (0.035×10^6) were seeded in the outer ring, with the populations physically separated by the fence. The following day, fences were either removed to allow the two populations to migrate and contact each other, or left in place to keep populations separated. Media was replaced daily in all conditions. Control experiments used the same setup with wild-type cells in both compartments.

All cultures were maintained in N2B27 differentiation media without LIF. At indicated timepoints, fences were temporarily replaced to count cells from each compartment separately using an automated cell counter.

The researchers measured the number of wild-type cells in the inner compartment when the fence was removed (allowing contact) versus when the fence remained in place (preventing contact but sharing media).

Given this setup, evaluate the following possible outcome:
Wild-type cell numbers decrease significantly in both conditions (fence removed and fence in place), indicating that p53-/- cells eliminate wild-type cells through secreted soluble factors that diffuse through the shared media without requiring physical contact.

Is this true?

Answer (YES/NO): NO